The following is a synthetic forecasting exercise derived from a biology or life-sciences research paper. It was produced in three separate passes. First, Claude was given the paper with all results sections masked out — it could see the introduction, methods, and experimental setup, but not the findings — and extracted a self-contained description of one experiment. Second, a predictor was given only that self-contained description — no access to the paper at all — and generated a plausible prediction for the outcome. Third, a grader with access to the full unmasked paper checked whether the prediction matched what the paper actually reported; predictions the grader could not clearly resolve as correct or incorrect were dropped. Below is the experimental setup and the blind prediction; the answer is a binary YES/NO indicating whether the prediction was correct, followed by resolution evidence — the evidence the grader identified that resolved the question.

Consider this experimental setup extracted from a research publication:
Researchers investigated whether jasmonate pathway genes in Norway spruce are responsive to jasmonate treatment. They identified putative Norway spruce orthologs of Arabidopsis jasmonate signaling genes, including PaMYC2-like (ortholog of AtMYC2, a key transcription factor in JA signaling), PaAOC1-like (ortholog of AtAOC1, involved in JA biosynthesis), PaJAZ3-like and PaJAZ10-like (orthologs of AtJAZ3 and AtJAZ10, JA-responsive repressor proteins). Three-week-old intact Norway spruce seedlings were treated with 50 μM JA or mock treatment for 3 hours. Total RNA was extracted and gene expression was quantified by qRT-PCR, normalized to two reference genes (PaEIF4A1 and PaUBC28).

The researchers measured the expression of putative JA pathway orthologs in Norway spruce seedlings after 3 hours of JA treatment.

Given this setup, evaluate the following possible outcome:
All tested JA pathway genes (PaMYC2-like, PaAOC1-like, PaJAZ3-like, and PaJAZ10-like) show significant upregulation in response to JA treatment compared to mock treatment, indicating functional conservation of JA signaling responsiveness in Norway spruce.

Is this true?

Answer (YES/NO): YES